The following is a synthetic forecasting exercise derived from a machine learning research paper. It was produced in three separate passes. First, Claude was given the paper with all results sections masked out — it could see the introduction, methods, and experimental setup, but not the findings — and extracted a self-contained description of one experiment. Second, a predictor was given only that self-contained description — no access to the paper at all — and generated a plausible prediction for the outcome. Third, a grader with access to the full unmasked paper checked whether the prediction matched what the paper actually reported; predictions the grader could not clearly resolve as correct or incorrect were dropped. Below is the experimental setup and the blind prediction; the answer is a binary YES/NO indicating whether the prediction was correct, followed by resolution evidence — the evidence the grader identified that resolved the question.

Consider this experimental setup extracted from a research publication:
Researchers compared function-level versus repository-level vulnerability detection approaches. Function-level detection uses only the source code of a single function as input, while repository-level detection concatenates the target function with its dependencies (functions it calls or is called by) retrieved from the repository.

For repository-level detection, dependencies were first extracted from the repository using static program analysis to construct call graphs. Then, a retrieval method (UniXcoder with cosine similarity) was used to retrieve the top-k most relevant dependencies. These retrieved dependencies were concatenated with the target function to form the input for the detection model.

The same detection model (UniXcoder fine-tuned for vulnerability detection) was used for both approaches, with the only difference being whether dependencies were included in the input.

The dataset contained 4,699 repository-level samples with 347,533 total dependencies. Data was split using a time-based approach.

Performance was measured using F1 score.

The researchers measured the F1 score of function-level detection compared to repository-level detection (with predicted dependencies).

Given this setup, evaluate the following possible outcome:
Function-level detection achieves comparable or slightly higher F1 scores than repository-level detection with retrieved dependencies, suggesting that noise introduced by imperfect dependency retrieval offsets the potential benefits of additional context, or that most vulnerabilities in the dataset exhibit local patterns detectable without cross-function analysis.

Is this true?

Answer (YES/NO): YES